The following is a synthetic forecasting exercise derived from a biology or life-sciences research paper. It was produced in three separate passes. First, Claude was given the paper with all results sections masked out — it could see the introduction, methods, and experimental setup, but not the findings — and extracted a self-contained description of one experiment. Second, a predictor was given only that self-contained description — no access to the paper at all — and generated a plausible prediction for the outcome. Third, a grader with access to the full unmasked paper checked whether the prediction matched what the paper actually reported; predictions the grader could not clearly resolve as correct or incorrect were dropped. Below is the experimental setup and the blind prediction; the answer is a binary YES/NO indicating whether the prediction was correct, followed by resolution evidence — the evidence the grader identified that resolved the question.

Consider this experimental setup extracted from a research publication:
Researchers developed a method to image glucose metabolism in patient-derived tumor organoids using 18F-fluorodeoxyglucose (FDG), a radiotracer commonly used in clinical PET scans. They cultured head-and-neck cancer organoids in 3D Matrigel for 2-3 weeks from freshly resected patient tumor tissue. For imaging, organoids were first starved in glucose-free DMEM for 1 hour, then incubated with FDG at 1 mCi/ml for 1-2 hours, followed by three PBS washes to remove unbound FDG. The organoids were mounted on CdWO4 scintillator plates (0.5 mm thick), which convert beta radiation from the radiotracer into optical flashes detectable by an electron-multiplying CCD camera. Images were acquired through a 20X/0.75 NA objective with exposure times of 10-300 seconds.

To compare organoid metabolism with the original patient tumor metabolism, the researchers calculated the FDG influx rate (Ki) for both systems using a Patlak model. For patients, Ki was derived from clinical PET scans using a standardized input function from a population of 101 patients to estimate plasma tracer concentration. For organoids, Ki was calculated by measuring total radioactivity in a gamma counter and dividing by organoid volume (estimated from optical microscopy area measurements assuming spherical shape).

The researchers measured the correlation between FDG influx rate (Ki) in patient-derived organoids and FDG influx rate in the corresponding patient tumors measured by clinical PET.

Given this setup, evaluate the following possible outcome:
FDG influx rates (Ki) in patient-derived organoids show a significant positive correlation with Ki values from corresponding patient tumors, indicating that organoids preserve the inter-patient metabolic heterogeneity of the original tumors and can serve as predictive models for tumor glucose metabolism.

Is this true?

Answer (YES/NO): YES